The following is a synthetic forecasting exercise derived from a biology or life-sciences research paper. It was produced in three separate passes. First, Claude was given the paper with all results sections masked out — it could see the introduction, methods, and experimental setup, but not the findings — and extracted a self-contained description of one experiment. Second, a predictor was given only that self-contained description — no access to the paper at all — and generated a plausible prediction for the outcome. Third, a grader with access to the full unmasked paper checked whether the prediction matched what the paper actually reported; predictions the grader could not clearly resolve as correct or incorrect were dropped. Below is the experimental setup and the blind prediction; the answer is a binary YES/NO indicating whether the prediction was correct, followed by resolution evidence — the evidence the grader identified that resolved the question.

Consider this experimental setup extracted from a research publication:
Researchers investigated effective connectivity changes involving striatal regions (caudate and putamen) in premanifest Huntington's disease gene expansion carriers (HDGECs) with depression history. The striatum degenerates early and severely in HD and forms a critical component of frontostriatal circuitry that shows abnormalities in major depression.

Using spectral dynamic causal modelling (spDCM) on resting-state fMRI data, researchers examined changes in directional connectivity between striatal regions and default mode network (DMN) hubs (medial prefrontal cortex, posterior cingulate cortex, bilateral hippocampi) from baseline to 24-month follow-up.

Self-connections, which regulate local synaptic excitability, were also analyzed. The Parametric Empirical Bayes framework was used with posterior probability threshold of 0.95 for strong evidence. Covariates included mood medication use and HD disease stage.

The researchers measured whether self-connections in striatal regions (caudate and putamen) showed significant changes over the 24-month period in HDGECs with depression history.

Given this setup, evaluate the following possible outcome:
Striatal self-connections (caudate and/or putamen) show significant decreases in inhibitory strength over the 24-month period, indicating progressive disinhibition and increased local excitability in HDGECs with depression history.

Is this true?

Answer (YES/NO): NO